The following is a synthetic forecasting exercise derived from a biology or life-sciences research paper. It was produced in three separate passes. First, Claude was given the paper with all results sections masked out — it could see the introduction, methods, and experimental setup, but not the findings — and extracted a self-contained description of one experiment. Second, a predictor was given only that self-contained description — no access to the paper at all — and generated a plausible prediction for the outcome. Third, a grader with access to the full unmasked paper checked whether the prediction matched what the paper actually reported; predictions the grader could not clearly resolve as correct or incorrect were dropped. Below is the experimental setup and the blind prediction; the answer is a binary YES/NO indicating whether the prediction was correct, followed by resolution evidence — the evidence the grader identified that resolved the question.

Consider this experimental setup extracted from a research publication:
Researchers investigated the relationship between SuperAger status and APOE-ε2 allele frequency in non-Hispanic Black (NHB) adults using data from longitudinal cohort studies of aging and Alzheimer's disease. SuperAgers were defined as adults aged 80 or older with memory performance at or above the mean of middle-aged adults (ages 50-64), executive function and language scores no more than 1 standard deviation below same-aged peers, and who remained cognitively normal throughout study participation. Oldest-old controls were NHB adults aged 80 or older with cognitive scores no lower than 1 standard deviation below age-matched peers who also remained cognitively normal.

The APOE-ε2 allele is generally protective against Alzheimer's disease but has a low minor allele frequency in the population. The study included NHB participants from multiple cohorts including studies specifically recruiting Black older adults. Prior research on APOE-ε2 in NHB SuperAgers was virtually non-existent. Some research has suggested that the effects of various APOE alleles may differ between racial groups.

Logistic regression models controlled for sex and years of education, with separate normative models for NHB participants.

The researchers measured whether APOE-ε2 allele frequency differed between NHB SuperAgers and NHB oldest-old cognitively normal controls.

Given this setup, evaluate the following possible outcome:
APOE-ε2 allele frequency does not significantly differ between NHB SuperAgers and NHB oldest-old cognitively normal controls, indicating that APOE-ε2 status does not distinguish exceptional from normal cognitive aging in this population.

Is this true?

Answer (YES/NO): YES